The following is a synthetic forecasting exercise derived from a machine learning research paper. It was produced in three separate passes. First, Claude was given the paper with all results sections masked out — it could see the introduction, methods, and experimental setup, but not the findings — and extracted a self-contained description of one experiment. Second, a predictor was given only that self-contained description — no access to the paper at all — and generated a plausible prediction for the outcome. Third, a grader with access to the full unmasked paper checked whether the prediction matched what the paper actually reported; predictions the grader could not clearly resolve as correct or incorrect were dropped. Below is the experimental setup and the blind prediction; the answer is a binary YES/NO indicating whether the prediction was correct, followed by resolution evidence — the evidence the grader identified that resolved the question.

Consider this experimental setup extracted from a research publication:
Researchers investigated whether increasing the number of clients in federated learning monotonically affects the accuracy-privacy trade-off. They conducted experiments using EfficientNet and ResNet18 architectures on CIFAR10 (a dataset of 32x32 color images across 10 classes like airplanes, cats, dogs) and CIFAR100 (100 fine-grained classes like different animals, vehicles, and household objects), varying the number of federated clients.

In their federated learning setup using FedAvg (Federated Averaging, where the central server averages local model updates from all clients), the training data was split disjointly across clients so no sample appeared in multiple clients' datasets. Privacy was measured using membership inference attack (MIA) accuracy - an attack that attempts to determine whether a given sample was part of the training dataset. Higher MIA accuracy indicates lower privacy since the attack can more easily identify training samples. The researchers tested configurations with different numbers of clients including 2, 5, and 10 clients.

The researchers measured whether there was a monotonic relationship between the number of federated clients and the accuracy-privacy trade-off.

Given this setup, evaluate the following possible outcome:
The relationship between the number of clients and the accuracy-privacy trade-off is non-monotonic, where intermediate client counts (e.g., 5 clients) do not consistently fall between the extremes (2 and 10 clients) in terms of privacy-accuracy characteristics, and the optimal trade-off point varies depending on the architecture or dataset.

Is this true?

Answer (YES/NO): YES